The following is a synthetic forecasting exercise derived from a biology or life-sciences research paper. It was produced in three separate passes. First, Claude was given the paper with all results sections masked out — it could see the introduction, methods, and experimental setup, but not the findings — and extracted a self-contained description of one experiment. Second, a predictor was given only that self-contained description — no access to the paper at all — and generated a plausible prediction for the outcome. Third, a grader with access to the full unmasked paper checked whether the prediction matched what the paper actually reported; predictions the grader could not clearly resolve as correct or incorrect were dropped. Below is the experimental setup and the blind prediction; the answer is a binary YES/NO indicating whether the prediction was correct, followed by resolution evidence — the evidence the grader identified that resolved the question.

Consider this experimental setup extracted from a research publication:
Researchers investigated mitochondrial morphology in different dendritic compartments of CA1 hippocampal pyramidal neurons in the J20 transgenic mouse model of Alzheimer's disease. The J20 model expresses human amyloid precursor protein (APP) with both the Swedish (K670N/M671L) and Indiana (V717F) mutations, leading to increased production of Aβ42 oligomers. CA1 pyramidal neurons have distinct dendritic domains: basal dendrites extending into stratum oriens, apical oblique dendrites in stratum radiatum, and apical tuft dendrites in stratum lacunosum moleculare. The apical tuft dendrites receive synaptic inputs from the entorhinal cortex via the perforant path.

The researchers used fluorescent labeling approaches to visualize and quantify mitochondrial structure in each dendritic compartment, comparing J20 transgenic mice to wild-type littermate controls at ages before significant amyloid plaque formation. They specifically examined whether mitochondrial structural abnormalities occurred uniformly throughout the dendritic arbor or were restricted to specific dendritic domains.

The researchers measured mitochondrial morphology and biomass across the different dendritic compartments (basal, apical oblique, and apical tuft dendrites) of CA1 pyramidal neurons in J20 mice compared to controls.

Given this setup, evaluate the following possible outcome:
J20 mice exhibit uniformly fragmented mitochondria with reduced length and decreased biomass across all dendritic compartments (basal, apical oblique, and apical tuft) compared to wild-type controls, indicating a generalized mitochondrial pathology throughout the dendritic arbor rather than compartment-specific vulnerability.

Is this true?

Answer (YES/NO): NO